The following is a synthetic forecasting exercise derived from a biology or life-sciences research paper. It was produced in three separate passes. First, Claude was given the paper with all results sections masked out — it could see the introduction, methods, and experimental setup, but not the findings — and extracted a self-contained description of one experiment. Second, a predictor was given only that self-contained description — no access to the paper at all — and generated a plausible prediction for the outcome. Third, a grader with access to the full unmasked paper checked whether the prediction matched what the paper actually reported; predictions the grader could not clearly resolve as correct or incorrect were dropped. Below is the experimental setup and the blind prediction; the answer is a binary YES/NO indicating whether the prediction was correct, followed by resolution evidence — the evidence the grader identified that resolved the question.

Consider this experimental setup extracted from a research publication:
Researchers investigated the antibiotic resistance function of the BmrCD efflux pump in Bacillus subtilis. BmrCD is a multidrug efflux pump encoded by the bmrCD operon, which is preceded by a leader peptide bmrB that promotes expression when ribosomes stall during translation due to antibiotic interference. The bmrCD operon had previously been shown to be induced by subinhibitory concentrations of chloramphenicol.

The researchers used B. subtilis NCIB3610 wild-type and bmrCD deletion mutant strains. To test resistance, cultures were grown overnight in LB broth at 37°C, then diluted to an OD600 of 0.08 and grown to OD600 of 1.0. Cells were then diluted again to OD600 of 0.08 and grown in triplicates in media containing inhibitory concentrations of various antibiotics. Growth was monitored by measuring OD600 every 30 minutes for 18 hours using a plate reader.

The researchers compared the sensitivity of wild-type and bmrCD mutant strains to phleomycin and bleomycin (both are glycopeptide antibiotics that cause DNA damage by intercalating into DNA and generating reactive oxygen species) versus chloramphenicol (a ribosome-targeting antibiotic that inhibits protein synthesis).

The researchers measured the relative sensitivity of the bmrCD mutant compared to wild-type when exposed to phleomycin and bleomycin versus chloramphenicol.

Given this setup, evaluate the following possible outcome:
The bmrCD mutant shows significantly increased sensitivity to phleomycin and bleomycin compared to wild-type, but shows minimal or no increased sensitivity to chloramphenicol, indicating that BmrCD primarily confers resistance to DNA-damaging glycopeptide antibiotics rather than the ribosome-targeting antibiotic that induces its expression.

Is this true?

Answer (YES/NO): YES